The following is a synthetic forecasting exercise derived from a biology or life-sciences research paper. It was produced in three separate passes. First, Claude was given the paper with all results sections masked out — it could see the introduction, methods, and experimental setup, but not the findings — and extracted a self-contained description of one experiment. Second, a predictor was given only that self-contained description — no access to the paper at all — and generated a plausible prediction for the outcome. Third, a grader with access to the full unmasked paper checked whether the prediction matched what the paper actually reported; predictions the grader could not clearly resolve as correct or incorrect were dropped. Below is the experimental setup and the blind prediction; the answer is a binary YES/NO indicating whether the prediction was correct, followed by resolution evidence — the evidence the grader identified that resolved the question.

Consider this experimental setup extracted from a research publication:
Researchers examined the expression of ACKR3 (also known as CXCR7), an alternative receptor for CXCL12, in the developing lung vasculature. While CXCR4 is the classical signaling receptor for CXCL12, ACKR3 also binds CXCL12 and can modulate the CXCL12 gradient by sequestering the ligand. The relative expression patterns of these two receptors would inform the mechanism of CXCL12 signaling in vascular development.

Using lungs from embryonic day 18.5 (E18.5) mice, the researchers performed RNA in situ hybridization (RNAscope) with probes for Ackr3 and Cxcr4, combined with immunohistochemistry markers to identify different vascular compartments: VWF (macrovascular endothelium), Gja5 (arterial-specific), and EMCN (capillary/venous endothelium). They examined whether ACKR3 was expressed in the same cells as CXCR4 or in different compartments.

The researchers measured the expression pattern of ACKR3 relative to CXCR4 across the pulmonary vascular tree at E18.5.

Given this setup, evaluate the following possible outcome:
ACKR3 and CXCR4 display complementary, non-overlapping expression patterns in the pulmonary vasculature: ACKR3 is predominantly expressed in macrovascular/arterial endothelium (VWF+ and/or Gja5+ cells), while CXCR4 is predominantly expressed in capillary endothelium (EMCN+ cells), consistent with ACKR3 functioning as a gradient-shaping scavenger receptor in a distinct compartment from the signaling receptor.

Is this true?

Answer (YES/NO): NO